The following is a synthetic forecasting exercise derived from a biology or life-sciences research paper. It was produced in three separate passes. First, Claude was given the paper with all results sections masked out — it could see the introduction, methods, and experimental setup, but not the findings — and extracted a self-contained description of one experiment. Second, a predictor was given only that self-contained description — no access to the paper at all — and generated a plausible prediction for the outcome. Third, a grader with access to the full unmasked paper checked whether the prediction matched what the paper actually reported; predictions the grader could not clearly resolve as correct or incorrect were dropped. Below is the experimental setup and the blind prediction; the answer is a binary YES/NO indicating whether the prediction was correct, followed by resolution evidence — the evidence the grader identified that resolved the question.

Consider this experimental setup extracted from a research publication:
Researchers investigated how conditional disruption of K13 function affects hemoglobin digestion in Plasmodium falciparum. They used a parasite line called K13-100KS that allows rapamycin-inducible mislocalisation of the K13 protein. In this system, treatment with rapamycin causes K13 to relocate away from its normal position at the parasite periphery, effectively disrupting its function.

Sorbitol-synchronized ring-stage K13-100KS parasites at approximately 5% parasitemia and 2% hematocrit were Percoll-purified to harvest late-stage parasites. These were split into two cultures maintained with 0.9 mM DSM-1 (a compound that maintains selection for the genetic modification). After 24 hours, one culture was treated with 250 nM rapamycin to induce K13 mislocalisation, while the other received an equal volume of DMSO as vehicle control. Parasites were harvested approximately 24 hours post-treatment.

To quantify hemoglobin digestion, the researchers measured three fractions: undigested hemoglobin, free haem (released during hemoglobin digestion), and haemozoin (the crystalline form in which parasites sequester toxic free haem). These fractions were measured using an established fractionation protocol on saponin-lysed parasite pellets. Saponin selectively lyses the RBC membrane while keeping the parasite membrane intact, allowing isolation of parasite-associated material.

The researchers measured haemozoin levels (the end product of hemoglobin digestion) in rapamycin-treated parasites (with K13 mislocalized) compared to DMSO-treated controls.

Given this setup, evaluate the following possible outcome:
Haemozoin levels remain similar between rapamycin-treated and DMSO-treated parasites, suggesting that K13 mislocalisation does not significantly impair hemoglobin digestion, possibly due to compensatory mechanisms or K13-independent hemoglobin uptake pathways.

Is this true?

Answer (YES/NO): NO